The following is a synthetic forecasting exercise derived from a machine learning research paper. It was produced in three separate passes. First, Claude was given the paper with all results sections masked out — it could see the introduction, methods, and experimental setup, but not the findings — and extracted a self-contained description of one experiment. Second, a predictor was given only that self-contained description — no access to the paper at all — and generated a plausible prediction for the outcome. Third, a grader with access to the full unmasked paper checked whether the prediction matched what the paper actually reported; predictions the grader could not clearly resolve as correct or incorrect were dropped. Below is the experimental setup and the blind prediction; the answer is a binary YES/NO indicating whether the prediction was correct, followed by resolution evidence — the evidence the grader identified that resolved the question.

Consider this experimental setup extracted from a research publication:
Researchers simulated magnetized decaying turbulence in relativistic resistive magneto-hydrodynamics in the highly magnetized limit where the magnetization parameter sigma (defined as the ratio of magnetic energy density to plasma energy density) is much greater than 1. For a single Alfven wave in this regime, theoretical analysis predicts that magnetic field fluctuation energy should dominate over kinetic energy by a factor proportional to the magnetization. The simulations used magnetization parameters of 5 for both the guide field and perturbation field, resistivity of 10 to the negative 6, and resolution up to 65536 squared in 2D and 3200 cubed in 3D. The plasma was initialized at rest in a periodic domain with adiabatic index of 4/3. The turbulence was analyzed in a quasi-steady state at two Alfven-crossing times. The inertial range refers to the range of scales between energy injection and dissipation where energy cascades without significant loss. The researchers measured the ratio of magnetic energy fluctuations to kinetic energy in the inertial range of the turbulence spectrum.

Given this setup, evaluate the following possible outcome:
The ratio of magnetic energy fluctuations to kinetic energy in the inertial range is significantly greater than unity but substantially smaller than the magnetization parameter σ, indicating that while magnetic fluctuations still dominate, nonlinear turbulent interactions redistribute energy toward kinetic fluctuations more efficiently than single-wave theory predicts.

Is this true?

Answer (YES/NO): NO